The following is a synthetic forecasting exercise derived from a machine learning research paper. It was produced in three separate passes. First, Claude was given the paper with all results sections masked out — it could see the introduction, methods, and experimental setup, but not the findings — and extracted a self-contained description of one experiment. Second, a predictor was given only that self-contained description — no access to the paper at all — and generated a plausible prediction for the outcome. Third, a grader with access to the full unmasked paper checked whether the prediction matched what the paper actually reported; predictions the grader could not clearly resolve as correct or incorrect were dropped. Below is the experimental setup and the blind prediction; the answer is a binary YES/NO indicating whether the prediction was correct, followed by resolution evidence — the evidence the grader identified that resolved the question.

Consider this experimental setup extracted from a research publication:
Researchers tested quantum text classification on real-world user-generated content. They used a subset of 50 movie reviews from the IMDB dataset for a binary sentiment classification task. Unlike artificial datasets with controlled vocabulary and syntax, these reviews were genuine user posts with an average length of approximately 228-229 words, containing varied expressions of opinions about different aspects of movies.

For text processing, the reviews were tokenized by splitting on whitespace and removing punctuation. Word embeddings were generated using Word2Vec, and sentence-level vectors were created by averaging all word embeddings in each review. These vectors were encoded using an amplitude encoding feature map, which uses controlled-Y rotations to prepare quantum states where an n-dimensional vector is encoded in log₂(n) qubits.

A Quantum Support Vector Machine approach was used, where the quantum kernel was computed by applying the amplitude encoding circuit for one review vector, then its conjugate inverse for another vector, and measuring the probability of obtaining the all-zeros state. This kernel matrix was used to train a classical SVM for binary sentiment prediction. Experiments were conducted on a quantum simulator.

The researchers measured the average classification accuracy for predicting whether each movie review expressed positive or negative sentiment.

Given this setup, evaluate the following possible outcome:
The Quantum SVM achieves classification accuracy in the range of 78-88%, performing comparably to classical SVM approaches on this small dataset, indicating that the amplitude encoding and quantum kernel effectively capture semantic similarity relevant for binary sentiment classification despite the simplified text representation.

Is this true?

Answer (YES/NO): NO